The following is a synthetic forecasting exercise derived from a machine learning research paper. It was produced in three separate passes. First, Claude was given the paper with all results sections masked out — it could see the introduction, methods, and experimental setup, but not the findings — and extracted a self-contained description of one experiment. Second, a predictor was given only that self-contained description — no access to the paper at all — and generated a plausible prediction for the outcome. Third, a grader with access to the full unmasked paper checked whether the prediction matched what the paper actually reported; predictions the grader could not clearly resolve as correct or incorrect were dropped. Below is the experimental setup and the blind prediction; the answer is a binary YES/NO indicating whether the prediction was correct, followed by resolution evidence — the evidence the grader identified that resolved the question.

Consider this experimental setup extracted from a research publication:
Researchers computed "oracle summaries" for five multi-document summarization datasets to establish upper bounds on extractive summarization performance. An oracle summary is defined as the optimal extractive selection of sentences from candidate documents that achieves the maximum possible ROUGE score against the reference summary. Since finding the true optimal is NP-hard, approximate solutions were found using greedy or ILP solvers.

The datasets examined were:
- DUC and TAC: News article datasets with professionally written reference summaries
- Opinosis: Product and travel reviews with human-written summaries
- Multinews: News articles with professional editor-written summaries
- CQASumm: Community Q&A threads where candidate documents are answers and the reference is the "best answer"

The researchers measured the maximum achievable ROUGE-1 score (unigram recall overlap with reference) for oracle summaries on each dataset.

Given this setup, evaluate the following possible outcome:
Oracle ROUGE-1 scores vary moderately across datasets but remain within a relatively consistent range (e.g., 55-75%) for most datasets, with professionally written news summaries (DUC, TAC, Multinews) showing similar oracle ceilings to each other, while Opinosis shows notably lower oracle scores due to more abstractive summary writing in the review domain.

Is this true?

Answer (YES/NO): NO